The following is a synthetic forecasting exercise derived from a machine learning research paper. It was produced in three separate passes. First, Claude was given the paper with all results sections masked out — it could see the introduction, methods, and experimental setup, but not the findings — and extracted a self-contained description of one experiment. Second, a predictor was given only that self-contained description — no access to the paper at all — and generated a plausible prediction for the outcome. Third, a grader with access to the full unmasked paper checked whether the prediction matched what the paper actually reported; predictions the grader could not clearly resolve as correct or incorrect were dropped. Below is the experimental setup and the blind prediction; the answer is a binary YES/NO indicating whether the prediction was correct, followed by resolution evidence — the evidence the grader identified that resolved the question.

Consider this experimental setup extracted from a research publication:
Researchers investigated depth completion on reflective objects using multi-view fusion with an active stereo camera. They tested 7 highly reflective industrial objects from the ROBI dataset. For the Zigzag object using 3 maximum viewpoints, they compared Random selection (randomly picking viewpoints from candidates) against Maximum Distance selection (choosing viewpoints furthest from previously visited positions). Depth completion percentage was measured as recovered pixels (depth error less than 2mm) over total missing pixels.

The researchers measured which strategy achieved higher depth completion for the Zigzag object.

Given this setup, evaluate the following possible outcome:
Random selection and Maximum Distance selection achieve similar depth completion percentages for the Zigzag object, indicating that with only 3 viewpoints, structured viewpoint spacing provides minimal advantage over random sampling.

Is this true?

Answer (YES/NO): YES